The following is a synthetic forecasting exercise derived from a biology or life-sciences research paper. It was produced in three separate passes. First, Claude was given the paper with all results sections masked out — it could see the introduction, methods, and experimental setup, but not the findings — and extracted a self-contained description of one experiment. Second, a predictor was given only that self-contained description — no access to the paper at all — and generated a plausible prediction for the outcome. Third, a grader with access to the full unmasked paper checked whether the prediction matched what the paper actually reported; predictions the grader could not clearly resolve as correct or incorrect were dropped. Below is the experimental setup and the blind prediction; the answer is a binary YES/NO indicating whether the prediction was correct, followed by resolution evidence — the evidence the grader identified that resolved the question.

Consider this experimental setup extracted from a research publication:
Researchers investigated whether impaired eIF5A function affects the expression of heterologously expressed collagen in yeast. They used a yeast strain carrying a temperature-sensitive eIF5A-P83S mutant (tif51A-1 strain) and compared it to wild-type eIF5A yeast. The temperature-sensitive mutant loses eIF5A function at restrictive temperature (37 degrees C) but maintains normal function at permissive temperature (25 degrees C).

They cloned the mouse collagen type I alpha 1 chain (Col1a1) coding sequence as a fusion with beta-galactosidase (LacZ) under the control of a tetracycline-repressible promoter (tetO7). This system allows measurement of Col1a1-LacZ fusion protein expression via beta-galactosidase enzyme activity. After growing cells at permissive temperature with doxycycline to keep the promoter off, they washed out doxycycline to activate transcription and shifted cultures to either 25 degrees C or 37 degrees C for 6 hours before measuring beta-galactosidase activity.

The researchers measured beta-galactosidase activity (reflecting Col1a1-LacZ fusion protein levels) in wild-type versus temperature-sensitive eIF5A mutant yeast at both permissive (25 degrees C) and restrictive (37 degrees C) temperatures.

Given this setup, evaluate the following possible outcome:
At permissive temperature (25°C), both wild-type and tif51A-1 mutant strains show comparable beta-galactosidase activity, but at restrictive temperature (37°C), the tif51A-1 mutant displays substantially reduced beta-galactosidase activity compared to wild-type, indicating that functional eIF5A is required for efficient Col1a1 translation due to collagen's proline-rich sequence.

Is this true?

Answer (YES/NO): YES